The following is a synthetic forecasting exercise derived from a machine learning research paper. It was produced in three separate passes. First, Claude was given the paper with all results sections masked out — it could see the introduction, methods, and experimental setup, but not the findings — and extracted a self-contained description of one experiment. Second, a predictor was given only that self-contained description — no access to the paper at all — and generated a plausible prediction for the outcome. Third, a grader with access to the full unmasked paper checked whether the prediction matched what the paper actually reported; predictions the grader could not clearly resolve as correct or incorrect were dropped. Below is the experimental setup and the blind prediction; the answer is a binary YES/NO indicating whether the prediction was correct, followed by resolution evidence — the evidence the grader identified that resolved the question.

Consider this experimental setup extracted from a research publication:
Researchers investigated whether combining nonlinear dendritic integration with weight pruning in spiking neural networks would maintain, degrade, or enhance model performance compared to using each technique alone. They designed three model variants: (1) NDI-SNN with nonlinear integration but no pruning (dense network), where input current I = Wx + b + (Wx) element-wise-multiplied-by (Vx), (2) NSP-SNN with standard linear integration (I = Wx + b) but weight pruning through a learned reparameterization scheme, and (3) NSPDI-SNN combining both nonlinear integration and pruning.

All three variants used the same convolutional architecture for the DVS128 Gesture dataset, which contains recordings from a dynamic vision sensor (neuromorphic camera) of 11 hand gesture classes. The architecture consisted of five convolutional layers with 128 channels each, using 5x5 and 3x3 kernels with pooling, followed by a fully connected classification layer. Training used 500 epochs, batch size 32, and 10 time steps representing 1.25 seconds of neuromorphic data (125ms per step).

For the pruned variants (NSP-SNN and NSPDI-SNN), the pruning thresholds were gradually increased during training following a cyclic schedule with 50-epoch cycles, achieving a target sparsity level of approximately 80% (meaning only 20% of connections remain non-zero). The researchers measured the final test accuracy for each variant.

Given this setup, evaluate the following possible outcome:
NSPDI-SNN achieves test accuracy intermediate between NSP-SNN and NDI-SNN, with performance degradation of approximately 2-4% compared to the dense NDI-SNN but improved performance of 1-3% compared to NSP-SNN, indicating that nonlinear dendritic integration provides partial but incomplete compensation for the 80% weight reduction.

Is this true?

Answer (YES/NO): NO